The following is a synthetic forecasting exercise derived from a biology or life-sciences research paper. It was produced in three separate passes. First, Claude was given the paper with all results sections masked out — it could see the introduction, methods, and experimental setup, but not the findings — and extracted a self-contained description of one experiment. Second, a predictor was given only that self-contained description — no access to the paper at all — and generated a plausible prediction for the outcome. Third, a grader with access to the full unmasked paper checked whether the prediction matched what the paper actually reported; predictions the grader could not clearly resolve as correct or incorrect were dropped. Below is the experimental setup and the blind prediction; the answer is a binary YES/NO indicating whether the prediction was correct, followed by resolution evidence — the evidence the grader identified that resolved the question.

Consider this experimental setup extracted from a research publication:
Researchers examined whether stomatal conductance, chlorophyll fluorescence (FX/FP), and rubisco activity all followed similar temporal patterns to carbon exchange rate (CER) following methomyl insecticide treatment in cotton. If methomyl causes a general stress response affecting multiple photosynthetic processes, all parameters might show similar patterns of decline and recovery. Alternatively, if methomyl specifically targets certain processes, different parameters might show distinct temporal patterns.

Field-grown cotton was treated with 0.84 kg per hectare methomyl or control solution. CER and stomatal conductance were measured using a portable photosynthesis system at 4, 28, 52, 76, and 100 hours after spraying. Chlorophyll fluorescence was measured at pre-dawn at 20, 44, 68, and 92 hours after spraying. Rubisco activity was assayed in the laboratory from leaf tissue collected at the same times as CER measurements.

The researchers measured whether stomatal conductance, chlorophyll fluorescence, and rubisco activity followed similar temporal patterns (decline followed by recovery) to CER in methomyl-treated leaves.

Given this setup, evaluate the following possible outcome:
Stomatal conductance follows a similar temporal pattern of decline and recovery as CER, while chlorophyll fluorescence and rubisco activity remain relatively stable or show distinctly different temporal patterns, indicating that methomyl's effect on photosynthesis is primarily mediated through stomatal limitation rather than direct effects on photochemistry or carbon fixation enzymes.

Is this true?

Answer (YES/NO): NO